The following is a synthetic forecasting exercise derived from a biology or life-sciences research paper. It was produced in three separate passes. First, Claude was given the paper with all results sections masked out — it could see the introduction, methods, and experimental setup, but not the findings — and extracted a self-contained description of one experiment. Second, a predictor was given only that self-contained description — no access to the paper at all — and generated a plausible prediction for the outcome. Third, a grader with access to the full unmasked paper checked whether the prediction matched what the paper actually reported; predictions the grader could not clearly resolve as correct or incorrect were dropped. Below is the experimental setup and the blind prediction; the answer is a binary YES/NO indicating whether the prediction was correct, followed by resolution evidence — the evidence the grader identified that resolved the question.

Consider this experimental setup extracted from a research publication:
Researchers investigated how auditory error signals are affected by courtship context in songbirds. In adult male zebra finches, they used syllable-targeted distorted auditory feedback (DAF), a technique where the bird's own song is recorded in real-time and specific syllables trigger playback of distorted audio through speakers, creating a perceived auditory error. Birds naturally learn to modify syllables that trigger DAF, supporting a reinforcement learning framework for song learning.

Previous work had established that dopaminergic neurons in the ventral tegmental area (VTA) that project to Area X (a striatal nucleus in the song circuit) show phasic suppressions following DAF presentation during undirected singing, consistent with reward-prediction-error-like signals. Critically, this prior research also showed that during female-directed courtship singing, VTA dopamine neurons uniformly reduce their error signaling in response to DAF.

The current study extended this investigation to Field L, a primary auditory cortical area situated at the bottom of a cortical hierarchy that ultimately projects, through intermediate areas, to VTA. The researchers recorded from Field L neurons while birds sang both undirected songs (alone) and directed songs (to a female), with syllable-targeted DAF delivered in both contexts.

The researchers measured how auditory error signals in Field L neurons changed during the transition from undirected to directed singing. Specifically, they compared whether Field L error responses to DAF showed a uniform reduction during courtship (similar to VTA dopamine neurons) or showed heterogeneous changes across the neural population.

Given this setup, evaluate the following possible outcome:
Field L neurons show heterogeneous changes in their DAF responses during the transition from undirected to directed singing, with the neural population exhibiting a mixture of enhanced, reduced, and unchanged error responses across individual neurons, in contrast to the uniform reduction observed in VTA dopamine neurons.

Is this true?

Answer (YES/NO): YES